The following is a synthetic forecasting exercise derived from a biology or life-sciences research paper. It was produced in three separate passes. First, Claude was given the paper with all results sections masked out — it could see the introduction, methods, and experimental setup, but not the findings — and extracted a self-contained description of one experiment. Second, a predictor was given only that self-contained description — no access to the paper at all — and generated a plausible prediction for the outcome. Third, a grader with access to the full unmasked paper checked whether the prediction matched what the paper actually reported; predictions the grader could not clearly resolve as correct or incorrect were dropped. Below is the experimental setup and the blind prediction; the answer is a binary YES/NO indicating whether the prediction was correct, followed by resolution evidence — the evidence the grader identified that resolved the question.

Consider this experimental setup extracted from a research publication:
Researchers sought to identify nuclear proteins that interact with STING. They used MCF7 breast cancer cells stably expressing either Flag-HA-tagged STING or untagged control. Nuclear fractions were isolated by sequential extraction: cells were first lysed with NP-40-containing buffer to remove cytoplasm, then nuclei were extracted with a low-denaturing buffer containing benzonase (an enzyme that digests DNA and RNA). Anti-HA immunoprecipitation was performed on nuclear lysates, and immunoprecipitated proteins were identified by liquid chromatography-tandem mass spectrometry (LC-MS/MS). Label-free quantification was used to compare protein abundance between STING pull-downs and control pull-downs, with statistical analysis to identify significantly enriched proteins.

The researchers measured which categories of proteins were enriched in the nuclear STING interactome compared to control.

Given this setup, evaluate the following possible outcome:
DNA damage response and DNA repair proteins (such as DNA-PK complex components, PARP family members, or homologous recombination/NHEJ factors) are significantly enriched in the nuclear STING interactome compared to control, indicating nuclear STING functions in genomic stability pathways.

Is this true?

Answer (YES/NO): YES